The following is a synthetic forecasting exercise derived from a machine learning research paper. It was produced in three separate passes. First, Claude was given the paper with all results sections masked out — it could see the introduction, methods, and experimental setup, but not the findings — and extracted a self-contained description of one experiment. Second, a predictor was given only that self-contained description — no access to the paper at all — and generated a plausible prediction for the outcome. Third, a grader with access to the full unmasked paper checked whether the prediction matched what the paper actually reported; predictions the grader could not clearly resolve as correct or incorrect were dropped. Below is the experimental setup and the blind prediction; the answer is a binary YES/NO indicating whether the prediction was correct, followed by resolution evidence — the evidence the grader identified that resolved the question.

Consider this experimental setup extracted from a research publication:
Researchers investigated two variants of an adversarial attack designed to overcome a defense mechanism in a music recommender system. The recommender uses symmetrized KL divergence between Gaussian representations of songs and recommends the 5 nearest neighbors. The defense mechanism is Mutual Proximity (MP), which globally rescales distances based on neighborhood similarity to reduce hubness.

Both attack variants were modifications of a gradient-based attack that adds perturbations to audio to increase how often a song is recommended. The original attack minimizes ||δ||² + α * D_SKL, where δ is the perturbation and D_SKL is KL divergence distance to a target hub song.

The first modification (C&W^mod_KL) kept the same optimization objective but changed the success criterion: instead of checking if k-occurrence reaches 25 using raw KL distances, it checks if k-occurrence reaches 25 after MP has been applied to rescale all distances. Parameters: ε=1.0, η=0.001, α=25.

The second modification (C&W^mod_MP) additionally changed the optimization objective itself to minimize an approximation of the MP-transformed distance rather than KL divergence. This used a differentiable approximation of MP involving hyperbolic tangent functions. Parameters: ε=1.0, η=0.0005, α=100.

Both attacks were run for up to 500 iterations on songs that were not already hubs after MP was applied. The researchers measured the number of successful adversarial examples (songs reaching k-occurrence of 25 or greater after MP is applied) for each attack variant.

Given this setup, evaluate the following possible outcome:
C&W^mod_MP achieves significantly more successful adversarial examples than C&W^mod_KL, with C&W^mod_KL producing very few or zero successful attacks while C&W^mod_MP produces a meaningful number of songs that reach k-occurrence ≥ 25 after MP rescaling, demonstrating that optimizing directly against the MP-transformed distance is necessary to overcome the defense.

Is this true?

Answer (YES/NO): NO